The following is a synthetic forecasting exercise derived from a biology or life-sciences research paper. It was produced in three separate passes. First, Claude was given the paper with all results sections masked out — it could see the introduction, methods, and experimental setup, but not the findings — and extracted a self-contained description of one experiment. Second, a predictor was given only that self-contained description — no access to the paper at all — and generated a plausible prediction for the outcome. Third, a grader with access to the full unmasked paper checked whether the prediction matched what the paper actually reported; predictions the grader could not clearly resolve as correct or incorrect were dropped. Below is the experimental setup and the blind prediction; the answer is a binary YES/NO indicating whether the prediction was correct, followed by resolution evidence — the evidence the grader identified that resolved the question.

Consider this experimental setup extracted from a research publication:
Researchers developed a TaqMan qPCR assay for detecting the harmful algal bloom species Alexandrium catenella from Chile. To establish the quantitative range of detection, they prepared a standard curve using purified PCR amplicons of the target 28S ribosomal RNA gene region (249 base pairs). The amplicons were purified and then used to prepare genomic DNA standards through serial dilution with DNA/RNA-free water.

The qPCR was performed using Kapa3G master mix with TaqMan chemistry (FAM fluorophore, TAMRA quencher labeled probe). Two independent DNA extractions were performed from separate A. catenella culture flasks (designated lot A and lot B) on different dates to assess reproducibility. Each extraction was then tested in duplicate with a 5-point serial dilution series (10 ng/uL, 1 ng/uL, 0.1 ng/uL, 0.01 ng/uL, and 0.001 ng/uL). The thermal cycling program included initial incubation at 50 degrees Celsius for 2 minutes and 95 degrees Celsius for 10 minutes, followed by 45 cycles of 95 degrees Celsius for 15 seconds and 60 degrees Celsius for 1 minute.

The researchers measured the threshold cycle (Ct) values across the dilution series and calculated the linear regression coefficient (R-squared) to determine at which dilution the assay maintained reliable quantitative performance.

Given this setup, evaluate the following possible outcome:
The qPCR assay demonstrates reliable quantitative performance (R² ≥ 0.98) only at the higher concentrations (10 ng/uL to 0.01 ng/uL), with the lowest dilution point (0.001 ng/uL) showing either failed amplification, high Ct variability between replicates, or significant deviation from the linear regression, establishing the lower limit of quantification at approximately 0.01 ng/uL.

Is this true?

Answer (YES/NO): YES